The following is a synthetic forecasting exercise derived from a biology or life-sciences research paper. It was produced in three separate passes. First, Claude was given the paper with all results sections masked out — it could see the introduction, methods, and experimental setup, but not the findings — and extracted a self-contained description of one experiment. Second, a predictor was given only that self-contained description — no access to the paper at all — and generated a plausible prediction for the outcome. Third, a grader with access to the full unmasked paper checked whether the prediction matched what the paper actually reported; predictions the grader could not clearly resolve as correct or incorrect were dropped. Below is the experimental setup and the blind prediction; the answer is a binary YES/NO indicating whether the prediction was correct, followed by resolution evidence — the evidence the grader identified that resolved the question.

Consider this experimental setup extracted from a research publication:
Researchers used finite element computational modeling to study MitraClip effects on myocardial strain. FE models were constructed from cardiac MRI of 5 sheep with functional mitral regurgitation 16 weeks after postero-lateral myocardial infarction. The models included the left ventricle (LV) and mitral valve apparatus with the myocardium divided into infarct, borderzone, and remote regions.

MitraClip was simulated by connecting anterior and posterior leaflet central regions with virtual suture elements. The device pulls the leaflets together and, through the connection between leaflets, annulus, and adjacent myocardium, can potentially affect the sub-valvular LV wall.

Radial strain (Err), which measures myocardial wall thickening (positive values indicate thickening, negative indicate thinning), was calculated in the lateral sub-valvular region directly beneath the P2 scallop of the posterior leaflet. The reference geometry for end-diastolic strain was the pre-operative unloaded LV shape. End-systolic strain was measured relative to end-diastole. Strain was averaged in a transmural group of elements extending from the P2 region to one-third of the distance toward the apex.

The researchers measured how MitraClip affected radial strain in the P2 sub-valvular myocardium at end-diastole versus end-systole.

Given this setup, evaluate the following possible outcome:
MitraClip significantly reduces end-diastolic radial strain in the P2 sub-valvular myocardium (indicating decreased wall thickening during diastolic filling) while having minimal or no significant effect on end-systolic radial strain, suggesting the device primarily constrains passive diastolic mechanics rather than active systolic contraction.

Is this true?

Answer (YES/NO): NO